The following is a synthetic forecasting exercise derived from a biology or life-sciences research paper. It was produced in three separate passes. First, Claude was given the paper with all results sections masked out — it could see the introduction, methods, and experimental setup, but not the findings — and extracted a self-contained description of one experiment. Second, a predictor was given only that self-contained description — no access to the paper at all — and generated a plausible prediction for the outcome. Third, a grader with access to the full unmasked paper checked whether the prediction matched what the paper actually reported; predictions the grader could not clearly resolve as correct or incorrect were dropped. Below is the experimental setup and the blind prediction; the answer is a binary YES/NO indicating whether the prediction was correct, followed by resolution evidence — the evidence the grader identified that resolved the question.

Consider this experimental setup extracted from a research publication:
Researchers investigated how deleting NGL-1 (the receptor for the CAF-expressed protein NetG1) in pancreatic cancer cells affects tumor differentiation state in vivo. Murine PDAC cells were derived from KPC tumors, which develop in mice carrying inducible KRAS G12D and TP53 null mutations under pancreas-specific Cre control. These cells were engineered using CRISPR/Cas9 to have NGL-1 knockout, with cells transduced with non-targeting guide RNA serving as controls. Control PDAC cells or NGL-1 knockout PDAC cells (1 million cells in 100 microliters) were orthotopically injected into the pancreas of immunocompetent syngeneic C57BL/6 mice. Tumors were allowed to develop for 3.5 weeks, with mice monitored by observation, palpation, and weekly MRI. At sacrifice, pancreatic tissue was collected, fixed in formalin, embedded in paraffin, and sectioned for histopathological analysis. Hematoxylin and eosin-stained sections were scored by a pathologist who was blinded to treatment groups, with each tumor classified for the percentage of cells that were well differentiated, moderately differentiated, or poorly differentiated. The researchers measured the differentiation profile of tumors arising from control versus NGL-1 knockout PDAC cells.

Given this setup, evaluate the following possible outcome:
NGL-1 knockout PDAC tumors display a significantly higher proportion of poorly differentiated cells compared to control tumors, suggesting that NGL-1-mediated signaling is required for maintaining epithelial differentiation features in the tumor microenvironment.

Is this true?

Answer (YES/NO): NO